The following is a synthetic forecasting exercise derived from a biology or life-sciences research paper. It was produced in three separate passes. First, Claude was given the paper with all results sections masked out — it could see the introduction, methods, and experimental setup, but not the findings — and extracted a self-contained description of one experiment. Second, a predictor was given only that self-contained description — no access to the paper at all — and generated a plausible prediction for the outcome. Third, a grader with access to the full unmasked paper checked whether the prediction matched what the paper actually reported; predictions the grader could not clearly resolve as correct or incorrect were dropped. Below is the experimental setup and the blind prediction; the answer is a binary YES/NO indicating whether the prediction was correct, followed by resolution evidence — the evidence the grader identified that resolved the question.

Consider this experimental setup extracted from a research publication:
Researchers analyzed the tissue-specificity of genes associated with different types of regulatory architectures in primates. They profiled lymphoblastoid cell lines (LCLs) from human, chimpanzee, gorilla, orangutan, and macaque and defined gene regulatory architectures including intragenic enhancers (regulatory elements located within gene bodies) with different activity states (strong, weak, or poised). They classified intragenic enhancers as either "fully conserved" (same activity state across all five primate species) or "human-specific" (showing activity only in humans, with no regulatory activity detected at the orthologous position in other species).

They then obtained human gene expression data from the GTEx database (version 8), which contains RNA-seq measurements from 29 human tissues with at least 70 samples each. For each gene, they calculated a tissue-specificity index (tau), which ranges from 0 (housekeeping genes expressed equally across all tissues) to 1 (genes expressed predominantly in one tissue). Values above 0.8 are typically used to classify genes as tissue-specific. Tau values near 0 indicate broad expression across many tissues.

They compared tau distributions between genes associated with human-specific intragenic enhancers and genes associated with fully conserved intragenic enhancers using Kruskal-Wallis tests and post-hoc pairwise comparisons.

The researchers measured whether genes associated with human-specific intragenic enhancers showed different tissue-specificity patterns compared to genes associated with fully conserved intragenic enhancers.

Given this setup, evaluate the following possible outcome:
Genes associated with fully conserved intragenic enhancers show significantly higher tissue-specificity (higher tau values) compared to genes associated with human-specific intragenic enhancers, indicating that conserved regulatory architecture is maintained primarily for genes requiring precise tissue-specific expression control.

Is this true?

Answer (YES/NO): NO